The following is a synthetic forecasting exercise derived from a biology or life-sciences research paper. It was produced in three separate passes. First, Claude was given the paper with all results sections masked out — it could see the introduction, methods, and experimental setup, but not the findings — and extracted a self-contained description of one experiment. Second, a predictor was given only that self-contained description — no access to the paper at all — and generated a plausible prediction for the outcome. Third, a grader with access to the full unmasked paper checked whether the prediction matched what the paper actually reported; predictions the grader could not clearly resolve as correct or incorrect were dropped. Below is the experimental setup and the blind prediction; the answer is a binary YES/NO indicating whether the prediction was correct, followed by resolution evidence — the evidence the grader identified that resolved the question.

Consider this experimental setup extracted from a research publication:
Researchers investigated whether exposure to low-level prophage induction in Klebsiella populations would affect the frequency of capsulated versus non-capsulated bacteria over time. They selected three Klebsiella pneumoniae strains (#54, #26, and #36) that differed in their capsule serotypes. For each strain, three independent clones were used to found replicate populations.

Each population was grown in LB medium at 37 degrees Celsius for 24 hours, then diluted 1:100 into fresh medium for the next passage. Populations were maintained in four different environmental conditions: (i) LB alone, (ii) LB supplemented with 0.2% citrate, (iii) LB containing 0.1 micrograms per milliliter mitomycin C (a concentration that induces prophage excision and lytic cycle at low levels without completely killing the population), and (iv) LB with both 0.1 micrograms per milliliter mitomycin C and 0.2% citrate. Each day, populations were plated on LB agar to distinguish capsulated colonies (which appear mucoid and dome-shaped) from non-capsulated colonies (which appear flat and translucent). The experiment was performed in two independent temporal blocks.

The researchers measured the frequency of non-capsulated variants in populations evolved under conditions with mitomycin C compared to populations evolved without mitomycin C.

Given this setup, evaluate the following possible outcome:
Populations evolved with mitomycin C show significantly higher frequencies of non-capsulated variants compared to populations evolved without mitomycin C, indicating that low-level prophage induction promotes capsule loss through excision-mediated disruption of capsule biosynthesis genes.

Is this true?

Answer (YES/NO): NO